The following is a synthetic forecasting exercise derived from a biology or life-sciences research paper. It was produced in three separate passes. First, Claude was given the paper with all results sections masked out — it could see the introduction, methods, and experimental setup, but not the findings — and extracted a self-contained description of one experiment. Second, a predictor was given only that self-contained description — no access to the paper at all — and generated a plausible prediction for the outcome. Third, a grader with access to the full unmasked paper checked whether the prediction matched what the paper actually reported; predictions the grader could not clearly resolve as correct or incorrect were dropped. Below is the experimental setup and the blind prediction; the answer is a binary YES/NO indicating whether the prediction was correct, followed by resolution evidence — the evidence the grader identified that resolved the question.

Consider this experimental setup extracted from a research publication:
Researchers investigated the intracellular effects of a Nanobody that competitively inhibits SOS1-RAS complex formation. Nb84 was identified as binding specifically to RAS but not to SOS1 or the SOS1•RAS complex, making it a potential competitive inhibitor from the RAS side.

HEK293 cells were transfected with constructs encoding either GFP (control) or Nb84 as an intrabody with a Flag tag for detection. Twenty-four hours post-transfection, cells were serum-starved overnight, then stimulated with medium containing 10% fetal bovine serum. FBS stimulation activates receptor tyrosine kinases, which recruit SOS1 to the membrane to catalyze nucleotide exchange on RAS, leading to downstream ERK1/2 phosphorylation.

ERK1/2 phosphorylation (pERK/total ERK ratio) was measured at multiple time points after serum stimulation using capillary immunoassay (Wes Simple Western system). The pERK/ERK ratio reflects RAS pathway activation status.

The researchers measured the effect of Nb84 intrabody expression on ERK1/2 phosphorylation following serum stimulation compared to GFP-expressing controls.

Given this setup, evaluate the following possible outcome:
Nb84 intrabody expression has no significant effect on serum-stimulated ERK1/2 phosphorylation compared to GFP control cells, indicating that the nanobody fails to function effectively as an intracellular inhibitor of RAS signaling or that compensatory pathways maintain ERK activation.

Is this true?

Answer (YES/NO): NO